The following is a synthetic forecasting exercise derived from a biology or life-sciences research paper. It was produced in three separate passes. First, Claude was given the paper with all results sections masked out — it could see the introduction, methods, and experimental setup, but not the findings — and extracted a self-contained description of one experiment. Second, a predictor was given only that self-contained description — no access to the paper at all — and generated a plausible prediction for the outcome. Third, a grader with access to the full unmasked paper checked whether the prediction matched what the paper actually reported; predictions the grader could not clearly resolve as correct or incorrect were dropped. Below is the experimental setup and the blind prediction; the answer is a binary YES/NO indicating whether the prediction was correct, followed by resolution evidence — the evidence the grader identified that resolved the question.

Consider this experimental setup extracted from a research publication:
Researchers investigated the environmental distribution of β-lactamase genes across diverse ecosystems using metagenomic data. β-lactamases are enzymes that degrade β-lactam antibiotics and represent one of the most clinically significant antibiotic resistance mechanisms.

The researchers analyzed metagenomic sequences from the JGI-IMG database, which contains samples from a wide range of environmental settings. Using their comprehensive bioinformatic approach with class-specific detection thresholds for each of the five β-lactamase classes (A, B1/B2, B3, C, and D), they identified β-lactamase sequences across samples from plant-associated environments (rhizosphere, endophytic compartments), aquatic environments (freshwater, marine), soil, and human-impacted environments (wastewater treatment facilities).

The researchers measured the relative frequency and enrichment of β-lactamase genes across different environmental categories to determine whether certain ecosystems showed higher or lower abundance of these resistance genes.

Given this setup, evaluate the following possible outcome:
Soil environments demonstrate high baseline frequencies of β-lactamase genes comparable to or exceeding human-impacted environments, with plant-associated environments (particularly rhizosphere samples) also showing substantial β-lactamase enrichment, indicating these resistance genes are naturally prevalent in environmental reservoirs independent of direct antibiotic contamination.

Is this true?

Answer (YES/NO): NO